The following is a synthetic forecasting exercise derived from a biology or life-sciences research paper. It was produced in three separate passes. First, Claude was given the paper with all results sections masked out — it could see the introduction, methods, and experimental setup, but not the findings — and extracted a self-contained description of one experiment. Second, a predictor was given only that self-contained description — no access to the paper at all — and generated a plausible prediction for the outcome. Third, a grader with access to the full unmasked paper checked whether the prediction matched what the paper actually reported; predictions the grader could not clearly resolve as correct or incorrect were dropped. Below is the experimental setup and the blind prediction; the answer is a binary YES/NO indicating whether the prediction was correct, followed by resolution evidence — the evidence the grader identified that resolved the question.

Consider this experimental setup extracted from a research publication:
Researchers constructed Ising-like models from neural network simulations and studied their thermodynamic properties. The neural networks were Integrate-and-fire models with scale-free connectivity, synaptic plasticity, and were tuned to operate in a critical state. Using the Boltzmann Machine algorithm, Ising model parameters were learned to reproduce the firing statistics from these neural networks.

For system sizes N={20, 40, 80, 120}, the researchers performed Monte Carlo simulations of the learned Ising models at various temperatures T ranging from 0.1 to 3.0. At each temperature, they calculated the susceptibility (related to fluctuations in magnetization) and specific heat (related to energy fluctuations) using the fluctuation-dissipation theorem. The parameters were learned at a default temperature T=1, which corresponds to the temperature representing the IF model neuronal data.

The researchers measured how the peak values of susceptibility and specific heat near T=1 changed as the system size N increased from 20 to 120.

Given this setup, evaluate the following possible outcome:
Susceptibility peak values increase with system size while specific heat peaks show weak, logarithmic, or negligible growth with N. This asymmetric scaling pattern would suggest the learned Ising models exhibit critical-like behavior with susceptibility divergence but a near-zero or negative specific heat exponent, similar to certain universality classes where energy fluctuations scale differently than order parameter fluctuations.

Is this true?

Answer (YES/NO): NO